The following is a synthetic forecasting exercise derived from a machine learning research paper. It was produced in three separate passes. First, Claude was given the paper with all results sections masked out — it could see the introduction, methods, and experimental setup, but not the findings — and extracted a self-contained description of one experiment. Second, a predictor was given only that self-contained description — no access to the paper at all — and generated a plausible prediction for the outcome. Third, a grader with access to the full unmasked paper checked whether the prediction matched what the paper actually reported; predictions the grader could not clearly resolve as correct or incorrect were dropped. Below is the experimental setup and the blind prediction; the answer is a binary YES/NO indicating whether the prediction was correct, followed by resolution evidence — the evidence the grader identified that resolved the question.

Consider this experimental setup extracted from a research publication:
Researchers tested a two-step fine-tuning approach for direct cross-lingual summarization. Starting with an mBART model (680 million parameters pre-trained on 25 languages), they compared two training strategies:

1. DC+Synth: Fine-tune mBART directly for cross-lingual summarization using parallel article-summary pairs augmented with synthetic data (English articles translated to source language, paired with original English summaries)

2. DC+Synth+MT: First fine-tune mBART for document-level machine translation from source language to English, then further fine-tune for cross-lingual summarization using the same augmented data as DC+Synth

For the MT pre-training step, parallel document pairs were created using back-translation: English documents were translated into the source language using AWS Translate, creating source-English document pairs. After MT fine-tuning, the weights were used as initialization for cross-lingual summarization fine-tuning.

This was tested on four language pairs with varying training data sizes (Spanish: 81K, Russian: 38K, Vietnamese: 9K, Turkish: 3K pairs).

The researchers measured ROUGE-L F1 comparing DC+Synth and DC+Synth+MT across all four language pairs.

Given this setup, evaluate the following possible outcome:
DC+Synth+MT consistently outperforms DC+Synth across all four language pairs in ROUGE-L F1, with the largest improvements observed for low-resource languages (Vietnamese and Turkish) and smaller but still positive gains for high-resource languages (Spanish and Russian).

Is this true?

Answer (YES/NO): YES